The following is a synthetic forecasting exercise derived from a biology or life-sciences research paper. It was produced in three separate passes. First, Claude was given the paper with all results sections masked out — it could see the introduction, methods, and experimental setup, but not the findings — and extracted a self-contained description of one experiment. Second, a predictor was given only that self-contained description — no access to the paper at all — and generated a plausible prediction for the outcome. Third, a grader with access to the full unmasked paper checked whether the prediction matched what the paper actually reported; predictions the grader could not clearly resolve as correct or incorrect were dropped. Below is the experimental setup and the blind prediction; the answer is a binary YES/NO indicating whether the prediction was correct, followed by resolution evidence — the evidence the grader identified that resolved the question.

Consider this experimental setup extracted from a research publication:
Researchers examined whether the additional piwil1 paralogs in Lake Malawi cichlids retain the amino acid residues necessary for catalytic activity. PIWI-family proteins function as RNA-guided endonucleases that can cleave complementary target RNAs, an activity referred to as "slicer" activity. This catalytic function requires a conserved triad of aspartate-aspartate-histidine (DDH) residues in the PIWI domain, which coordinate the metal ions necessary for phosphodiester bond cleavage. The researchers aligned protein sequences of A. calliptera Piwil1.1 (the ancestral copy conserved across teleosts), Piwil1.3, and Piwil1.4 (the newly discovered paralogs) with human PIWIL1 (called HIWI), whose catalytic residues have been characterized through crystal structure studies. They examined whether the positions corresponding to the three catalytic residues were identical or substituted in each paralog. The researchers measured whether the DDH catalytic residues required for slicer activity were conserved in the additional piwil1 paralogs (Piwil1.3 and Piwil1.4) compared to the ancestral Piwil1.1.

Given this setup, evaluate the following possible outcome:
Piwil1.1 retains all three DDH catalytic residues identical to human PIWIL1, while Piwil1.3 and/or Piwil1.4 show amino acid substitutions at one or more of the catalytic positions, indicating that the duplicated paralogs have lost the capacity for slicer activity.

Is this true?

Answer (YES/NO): NO